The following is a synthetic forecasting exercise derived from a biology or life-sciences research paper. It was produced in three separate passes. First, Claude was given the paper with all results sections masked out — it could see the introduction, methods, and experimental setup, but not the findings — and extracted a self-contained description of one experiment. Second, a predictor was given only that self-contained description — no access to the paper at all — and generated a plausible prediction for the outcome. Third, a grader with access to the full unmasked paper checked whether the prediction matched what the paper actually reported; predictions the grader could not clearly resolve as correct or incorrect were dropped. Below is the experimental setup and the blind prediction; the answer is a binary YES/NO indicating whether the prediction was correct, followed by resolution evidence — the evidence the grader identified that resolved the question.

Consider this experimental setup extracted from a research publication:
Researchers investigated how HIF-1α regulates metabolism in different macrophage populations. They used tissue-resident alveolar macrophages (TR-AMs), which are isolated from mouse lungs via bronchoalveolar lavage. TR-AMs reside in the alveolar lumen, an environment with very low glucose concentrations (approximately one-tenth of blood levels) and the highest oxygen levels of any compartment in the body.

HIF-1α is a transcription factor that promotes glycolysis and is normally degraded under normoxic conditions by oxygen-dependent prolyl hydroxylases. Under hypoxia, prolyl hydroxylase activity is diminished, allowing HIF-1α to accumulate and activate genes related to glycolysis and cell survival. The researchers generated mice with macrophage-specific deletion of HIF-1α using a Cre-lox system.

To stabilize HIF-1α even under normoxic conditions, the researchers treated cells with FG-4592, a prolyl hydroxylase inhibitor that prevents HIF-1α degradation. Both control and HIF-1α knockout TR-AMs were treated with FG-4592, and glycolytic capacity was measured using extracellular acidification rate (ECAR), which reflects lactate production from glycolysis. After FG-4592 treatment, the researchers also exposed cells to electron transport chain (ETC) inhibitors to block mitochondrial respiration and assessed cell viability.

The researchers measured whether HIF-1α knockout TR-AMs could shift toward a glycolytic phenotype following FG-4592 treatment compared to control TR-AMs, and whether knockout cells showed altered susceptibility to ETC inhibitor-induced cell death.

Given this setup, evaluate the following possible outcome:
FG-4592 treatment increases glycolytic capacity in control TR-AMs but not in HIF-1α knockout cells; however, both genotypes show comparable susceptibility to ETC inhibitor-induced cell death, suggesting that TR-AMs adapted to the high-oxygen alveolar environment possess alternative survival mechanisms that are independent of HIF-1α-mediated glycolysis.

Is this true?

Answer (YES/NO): NO